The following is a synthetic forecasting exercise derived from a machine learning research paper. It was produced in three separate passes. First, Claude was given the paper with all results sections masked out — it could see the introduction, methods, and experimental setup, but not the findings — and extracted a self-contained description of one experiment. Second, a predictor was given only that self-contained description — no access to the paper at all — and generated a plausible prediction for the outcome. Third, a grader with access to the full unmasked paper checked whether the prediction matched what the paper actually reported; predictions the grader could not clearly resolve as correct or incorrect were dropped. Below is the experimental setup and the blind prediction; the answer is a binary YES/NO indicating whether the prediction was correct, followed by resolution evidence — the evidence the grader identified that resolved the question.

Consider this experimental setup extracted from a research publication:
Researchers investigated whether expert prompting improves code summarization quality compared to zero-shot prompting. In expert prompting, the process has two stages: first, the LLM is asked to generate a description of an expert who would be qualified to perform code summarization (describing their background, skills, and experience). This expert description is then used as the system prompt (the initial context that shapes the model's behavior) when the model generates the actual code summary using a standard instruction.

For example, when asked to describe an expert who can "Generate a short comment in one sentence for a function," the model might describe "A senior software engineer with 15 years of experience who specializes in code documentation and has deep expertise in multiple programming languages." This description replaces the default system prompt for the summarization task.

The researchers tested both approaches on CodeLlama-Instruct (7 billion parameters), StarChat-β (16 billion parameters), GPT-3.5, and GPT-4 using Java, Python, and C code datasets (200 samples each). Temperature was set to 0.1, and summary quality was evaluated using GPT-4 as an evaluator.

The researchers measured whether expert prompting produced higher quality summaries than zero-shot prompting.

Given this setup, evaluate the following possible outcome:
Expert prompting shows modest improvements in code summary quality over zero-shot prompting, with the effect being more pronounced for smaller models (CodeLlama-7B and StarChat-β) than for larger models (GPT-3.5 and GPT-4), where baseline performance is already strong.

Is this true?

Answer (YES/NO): NO